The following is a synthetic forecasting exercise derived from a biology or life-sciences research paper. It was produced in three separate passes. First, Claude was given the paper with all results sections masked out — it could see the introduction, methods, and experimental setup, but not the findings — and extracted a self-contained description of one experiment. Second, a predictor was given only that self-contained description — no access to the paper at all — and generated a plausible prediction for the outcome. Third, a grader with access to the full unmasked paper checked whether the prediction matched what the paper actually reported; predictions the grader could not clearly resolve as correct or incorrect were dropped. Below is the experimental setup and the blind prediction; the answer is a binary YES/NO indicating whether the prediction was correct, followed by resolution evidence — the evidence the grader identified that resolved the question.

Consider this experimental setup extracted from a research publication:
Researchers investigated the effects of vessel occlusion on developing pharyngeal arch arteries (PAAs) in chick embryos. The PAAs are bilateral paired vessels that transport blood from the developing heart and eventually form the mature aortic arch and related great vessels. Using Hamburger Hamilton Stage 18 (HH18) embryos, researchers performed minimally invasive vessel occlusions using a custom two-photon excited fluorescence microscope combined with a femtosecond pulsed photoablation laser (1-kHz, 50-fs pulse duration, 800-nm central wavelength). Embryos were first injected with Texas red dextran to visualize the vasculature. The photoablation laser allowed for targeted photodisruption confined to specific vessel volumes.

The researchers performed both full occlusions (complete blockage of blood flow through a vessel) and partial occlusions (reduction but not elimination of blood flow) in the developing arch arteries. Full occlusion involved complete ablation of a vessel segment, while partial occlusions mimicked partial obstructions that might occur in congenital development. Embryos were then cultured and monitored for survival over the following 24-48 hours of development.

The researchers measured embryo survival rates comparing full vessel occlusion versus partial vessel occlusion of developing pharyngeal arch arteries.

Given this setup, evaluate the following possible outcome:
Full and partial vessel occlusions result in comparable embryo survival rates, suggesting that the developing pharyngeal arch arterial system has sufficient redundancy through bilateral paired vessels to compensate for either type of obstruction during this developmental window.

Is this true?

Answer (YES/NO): NO